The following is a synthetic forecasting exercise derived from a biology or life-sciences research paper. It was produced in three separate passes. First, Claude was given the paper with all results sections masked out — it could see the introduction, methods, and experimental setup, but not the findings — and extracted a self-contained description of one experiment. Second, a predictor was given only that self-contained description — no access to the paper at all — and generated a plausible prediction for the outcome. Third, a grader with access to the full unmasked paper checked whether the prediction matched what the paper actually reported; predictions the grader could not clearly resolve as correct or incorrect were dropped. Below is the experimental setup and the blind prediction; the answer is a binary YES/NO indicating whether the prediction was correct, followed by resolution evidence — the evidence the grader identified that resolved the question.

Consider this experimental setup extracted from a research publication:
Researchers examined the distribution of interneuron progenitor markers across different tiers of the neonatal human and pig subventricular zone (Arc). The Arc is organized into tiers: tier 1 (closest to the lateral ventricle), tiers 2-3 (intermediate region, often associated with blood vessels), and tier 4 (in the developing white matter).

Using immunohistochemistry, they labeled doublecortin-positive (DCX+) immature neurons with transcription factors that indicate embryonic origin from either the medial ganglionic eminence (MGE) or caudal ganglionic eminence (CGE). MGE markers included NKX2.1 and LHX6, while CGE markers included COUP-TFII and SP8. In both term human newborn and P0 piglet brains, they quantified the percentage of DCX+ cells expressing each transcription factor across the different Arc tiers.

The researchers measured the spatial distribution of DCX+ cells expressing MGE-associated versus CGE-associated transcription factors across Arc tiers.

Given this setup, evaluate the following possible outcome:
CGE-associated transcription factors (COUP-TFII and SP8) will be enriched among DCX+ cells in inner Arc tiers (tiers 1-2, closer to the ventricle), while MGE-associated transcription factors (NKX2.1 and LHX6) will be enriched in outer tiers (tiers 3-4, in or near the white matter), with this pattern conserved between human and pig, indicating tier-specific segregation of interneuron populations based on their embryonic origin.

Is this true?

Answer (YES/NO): NO